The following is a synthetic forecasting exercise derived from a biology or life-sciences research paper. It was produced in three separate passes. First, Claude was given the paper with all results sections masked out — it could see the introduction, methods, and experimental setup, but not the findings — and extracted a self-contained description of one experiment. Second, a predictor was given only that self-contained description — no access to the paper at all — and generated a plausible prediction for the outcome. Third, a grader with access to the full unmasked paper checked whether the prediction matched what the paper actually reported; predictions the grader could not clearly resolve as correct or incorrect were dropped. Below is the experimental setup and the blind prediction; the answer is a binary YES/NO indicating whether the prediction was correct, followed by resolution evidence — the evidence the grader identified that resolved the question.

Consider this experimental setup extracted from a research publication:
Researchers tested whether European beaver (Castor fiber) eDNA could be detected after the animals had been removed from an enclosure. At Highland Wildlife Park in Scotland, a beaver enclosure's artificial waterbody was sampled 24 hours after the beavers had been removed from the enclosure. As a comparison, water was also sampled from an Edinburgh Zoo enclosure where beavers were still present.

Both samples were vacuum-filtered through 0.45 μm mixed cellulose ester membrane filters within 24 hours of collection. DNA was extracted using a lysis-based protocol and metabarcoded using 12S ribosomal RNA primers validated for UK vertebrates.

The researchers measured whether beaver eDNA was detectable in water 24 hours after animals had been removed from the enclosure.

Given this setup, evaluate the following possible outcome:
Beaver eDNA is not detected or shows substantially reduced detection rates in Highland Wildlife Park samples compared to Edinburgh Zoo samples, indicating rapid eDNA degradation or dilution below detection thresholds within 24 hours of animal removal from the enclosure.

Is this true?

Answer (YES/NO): NO